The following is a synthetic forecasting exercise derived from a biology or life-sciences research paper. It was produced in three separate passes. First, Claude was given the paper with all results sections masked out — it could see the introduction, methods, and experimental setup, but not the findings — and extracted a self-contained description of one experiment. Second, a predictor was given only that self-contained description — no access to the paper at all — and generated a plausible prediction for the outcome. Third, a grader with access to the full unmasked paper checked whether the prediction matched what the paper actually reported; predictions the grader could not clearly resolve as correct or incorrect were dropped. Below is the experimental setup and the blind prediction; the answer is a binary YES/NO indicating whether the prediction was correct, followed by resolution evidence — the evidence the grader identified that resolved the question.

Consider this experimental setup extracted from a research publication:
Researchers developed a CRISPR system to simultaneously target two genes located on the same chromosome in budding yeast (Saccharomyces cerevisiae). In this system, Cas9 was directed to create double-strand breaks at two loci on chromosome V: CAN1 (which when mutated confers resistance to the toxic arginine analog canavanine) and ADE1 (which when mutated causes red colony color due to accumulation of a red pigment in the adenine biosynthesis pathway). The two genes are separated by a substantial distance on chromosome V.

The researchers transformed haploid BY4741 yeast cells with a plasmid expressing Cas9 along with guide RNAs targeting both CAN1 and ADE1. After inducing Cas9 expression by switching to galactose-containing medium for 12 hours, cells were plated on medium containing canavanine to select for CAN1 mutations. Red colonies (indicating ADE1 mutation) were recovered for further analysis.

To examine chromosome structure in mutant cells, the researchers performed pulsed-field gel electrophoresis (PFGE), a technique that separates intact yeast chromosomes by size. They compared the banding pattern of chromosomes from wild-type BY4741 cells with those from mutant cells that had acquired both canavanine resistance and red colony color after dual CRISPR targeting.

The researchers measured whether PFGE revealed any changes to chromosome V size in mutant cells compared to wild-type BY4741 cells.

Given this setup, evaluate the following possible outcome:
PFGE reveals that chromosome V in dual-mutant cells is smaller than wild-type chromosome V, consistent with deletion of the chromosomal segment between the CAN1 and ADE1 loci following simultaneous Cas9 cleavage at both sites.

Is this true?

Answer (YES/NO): NO